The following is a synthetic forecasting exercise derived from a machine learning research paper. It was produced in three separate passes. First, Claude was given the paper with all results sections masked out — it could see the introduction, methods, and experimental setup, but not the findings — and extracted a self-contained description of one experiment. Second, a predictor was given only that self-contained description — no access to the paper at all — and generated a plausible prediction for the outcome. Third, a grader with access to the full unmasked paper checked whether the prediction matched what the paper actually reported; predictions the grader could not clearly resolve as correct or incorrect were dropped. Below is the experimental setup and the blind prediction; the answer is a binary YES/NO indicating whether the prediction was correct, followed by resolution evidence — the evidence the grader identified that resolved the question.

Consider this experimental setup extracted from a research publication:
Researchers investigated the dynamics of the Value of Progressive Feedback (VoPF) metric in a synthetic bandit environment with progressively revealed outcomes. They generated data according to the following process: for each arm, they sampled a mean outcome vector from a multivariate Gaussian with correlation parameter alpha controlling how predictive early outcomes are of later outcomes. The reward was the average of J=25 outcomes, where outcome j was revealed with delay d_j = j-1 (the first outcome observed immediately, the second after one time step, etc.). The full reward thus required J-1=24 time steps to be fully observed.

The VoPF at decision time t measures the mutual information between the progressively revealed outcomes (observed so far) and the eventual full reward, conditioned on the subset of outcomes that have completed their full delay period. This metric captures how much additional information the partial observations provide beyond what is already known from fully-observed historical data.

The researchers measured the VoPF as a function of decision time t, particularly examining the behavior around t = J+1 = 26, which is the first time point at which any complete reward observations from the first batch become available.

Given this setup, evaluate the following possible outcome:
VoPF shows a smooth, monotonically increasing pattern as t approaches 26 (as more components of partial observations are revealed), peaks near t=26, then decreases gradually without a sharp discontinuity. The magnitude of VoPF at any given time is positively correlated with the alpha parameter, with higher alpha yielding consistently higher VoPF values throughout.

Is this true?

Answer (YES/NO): NO